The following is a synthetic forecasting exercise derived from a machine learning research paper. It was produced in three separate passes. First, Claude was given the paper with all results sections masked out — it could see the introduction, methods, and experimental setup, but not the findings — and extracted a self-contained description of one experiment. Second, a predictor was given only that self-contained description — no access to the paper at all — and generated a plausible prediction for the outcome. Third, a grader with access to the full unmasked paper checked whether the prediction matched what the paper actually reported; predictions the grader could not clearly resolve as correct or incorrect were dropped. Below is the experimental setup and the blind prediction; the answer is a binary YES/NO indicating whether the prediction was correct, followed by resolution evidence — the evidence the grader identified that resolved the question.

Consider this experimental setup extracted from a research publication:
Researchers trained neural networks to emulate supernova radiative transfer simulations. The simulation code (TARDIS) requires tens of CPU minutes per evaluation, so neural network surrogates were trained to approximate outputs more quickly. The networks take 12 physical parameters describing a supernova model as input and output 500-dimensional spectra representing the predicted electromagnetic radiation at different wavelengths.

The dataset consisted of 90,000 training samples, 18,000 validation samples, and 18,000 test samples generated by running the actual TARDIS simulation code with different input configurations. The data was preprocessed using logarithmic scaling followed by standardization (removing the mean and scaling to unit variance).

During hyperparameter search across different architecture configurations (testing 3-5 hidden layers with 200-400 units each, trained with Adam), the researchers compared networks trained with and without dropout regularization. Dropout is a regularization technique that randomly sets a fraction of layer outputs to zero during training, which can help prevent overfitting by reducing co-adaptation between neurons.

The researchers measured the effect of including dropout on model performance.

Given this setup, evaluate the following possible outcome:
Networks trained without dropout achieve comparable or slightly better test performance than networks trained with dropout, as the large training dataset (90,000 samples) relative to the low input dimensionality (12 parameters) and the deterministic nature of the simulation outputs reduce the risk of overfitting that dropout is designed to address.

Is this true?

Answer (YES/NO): YES